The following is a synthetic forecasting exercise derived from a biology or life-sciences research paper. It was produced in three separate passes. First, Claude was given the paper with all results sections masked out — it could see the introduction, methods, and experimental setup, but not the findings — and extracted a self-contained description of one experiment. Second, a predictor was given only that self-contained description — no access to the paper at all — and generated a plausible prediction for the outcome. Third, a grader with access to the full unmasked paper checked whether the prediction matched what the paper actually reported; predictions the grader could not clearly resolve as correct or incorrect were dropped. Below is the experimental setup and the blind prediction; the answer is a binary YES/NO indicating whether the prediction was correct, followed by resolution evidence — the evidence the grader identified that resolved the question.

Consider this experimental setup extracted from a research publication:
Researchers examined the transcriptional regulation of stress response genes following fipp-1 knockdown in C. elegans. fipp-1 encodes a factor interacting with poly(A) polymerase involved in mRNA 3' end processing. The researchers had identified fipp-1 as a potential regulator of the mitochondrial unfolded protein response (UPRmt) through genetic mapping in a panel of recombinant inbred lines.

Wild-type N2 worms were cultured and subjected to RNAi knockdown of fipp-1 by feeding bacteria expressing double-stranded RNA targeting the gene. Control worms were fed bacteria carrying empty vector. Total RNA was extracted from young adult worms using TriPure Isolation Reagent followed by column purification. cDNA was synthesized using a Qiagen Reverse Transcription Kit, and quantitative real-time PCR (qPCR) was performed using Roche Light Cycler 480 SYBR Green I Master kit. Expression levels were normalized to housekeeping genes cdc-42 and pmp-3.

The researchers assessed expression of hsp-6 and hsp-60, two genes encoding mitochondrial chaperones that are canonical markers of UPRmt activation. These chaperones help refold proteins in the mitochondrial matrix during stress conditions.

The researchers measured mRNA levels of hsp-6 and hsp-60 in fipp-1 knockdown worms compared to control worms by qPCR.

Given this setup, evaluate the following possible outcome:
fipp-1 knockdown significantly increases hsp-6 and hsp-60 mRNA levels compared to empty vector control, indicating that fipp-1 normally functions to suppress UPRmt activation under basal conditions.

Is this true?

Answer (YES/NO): NO